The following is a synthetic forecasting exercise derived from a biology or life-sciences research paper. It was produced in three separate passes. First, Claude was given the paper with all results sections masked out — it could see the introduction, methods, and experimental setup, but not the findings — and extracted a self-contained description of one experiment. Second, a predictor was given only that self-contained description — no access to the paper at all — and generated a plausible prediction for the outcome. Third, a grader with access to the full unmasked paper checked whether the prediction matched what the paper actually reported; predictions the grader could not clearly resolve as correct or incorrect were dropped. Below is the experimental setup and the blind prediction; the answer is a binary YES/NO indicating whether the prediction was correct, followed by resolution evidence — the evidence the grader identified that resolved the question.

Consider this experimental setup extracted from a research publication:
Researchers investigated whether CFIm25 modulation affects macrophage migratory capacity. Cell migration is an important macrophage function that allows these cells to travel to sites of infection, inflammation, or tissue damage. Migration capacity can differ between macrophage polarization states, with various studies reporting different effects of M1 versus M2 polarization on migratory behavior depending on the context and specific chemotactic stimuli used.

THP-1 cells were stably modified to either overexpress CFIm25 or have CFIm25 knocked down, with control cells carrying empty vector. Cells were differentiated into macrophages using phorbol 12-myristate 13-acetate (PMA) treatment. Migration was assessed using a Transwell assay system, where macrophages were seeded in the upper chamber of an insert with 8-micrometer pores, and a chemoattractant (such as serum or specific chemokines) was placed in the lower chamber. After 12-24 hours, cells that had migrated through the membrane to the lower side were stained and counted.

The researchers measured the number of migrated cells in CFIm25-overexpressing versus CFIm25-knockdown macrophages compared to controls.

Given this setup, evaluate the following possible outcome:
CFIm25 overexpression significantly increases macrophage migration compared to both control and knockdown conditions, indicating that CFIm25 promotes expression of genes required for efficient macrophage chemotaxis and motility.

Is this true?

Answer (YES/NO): YES